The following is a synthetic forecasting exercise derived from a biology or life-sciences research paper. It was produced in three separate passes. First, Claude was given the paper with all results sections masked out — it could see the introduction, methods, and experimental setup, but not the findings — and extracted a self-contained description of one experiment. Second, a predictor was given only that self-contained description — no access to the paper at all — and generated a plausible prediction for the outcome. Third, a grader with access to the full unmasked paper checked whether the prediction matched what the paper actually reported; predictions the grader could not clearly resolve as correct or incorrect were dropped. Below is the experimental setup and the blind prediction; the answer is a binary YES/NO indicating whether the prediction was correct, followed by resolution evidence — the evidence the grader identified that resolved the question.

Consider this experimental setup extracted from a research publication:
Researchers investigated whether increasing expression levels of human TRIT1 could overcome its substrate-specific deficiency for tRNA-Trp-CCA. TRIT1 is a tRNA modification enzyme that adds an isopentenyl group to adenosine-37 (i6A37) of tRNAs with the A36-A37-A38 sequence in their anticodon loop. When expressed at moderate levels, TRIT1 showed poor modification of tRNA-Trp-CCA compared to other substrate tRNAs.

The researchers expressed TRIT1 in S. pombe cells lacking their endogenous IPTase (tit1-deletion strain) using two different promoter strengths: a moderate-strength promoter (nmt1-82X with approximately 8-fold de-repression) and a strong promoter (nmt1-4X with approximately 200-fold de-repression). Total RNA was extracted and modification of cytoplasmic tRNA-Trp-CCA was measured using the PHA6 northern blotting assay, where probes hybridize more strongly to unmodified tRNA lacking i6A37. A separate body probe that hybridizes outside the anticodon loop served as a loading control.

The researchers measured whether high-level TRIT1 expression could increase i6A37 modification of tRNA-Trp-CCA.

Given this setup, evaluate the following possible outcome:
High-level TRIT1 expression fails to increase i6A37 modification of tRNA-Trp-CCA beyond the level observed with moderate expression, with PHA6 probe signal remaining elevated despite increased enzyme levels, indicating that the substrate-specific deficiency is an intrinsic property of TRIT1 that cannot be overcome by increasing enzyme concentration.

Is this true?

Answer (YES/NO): NO